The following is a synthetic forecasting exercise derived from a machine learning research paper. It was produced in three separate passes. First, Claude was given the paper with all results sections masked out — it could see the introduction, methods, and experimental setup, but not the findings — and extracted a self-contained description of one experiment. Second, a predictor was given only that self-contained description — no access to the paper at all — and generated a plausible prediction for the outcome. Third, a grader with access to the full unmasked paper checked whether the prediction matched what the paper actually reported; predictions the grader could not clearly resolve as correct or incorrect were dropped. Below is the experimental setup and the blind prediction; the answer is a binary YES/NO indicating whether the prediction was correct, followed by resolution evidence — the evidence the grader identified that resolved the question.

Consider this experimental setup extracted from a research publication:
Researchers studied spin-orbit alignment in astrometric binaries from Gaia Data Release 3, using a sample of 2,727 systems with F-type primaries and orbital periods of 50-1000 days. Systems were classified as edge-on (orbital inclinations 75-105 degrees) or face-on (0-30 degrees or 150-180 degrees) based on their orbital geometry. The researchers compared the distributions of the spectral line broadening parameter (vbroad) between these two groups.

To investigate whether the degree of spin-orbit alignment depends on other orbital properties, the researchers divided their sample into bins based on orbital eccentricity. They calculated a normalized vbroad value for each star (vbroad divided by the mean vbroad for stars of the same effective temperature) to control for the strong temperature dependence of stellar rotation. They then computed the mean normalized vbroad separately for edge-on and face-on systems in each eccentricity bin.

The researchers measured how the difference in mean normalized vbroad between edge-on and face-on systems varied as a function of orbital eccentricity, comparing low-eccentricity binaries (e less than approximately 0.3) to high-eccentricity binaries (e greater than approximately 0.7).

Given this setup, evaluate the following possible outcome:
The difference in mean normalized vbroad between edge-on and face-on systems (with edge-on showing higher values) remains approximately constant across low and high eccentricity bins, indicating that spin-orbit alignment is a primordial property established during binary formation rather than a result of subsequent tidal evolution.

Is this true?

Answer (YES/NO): NO